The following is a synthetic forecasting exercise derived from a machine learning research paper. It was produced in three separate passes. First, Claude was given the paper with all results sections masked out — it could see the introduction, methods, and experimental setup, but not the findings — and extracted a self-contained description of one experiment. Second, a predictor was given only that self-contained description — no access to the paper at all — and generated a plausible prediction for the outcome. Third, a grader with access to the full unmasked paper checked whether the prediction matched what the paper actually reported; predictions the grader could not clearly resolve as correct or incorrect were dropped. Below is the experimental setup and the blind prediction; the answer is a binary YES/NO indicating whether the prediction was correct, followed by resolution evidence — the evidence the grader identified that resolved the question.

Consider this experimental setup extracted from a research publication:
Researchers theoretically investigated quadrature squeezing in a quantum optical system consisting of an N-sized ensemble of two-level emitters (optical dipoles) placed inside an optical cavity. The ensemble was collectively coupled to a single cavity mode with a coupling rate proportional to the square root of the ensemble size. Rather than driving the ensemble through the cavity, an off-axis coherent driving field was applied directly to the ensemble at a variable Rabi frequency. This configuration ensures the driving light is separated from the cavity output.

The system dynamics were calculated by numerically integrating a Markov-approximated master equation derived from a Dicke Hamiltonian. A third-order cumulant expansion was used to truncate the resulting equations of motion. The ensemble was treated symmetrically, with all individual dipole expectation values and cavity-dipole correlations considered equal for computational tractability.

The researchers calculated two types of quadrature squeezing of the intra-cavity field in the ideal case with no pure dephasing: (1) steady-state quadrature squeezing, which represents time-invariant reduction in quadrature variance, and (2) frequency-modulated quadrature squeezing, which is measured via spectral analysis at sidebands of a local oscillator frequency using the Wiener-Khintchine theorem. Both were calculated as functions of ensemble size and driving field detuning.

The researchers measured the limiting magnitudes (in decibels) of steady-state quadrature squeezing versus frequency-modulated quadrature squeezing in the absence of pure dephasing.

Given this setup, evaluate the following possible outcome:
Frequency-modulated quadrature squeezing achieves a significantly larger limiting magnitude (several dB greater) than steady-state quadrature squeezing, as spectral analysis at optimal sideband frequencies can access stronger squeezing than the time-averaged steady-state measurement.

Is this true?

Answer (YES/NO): YES